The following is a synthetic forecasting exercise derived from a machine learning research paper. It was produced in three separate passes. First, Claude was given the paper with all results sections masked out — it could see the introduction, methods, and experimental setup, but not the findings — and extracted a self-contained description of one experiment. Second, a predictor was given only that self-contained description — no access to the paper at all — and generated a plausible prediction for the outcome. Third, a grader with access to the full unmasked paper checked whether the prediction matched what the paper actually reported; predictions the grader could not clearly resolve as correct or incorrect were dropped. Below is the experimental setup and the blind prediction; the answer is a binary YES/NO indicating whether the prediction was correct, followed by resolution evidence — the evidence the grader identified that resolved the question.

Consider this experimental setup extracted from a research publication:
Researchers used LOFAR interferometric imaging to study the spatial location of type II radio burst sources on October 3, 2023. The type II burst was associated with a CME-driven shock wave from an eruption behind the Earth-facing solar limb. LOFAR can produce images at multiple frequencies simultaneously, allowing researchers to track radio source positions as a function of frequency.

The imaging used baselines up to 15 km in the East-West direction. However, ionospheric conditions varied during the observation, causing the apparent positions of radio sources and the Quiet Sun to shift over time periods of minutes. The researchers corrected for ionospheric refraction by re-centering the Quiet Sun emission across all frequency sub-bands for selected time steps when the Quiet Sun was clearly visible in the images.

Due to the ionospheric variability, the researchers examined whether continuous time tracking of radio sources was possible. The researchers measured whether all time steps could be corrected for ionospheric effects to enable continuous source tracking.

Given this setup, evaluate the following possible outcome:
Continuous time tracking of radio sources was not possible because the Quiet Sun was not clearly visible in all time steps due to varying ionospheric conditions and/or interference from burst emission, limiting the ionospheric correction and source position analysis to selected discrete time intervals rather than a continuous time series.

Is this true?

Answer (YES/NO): YES